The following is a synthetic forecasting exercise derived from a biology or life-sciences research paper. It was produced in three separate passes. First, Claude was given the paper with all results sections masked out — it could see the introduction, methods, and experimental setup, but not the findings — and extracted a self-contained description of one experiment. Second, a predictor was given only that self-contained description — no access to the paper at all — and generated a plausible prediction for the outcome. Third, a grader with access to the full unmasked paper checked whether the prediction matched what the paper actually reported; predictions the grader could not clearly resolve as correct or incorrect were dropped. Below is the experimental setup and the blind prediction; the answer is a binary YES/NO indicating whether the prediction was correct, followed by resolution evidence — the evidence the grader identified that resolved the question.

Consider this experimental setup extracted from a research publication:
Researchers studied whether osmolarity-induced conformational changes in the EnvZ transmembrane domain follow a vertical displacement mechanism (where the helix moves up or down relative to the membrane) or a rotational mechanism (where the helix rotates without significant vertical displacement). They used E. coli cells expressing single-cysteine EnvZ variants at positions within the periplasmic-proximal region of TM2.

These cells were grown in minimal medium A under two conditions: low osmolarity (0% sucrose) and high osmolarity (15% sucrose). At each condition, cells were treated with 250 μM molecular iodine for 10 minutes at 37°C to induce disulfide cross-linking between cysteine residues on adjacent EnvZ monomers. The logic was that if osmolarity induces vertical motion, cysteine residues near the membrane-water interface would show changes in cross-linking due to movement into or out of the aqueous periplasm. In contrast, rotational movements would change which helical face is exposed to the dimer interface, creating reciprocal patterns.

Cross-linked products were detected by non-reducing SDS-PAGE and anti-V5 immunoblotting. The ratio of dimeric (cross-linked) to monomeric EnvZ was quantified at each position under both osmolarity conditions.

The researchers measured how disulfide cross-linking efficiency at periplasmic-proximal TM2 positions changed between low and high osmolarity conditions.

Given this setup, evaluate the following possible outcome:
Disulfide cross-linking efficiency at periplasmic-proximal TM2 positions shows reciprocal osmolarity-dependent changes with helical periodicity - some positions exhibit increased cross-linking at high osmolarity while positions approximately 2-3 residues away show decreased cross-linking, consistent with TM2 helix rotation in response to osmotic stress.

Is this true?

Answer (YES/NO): NO